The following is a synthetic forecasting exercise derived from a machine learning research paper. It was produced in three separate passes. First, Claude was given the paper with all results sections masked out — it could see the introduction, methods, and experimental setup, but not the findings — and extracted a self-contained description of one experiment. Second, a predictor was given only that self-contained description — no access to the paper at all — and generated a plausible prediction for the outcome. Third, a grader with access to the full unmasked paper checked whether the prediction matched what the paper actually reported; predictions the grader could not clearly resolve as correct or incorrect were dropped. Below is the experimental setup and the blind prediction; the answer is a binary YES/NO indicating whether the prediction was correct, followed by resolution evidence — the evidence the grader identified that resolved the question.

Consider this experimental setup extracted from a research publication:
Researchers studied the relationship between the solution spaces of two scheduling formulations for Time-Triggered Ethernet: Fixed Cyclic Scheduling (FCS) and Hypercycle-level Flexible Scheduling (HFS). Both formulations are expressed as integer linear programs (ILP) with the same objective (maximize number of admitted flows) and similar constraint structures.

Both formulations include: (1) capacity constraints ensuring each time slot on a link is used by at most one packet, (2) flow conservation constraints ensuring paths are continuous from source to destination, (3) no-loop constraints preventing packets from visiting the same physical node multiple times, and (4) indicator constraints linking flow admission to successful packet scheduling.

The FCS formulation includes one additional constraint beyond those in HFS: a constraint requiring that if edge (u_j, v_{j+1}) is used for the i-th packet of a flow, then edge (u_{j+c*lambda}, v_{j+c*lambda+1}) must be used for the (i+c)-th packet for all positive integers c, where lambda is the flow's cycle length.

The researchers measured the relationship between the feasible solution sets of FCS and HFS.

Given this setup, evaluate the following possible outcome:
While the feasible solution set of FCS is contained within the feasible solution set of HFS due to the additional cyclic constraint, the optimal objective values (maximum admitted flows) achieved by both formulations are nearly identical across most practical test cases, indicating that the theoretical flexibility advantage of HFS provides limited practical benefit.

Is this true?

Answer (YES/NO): NO